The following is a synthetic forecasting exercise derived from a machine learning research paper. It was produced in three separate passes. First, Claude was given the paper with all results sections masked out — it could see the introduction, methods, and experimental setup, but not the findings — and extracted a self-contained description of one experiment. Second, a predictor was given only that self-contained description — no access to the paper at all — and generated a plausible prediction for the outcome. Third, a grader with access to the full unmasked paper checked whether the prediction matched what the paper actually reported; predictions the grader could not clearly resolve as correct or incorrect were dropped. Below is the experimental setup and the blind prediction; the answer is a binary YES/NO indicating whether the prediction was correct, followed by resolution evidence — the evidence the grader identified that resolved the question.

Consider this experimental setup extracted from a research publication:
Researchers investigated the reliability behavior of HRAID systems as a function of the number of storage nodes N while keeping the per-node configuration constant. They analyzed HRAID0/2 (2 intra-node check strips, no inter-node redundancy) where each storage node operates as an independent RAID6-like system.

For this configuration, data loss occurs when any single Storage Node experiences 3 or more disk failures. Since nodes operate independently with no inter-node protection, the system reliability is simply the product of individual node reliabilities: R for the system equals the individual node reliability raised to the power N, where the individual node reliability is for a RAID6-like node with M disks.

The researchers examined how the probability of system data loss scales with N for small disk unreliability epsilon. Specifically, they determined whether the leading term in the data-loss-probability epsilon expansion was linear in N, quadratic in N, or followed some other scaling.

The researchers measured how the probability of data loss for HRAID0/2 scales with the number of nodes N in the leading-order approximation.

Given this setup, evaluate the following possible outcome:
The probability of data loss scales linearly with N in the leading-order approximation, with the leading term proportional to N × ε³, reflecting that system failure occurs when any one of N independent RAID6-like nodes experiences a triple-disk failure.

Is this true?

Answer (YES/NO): YES